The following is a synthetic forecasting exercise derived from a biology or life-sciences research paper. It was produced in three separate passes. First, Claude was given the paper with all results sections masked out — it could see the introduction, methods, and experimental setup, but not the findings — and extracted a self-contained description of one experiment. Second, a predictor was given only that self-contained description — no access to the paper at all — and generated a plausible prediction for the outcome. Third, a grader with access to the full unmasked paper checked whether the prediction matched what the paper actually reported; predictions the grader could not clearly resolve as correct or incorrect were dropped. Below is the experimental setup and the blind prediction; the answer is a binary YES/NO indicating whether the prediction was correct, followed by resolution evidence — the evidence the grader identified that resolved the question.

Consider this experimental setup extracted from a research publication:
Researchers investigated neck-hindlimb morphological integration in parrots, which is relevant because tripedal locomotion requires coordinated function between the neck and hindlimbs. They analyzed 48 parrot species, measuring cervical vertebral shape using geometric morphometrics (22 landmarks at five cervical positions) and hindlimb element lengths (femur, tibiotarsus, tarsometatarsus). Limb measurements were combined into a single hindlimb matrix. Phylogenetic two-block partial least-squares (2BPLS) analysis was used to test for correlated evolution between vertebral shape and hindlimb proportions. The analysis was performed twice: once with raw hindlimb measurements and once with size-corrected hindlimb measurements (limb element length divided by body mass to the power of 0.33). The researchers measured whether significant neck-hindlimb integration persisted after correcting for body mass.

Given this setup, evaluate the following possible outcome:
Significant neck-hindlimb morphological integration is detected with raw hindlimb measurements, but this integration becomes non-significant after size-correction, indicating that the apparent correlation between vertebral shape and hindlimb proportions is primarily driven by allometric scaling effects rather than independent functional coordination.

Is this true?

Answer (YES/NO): YES